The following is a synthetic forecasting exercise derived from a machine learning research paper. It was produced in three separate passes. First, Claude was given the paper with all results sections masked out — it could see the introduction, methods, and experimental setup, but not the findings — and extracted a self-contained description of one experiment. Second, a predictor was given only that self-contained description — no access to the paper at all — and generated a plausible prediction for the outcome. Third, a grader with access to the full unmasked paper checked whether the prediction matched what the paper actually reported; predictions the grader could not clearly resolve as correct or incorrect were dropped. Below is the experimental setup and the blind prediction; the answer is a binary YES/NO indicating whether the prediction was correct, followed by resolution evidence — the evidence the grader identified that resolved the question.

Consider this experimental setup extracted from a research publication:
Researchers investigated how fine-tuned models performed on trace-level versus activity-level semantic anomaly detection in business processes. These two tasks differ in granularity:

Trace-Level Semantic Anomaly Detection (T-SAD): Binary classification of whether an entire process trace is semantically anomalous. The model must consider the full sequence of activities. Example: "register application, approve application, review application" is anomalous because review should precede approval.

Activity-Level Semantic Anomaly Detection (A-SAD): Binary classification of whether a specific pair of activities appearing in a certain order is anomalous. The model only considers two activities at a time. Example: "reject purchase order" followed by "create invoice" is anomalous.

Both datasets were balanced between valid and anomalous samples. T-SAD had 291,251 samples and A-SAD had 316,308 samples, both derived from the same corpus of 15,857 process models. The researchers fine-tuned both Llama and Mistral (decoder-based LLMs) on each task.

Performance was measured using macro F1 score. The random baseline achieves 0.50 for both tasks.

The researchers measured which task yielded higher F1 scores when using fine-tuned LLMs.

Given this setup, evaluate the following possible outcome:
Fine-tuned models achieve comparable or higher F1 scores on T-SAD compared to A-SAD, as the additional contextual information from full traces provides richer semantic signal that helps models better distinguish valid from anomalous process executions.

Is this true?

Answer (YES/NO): NO